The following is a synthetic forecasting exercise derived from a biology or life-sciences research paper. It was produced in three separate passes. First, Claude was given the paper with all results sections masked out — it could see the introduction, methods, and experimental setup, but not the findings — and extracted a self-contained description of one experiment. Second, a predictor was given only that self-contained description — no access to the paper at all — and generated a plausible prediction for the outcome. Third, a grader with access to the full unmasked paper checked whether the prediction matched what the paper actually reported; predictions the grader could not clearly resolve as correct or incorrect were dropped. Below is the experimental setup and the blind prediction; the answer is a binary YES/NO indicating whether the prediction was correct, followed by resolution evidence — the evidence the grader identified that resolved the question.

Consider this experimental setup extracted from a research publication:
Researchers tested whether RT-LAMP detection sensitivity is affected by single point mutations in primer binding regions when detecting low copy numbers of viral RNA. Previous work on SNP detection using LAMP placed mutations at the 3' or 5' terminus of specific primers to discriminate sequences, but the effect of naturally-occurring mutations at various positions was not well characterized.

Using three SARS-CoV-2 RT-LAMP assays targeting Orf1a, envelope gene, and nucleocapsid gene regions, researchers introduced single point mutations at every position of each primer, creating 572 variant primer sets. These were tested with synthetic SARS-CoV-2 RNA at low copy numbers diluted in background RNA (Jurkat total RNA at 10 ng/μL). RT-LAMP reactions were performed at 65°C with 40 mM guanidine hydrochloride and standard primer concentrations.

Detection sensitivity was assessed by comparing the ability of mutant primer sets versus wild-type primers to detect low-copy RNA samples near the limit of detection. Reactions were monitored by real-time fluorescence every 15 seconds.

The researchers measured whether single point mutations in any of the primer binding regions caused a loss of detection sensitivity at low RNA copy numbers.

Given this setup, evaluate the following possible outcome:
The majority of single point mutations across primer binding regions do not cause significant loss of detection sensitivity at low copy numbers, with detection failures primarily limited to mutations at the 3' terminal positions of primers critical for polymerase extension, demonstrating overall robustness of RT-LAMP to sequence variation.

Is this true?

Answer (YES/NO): NO